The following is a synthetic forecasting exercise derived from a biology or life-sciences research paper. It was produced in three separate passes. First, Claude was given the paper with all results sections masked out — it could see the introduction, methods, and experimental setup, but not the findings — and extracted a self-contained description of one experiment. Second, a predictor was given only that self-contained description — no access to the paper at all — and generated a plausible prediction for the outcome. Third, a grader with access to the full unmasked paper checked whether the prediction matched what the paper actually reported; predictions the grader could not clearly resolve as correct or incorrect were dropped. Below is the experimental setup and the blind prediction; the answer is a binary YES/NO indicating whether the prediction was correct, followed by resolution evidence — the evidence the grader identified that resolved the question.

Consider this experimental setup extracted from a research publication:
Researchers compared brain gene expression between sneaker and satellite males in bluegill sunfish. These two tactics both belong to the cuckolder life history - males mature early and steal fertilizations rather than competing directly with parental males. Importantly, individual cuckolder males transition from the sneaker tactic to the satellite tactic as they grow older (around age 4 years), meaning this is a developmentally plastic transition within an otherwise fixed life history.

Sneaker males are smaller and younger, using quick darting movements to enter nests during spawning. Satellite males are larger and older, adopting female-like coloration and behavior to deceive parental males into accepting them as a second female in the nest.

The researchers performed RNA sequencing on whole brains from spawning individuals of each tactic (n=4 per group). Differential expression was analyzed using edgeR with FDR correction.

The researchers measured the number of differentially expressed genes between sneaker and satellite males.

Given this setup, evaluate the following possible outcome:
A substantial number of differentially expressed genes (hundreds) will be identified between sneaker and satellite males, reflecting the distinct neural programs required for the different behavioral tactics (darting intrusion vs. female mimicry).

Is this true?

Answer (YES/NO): YES